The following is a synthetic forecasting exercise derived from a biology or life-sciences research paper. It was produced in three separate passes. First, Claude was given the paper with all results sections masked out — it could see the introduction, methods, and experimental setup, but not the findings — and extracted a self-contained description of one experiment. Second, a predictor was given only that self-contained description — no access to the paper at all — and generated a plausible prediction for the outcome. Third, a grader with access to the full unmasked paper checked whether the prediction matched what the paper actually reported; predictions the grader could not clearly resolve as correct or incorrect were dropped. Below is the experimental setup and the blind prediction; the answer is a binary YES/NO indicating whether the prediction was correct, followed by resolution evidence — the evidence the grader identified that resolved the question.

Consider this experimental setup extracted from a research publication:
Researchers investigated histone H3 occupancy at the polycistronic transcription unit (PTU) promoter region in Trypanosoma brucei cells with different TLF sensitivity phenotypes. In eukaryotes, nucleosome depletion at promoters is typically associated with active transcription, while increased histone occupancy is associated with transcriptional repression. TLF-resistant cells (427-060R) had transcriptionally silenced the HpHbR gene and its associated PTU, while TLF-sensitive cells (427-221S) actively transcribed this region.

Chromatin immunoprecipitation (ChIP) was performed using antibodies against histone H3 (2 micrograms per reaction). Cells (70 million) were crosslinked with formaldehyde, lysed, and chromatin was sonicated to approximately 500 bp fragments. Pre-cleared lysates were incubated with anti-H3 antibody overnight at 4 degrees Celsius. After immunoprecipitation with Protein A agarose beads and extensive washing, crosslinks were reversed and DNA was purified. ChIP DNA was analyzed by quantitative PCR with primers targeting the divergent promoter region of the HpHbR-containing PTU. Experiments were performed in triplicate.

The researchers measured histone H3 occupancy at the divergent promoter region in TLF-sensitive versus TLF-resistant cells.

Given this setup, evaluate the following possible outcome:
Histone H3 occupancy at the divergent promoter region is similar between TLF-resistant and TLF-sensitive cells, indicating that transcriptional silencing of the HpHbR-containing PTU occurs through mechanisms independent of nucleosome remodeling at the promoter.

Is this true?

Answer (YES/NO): YES